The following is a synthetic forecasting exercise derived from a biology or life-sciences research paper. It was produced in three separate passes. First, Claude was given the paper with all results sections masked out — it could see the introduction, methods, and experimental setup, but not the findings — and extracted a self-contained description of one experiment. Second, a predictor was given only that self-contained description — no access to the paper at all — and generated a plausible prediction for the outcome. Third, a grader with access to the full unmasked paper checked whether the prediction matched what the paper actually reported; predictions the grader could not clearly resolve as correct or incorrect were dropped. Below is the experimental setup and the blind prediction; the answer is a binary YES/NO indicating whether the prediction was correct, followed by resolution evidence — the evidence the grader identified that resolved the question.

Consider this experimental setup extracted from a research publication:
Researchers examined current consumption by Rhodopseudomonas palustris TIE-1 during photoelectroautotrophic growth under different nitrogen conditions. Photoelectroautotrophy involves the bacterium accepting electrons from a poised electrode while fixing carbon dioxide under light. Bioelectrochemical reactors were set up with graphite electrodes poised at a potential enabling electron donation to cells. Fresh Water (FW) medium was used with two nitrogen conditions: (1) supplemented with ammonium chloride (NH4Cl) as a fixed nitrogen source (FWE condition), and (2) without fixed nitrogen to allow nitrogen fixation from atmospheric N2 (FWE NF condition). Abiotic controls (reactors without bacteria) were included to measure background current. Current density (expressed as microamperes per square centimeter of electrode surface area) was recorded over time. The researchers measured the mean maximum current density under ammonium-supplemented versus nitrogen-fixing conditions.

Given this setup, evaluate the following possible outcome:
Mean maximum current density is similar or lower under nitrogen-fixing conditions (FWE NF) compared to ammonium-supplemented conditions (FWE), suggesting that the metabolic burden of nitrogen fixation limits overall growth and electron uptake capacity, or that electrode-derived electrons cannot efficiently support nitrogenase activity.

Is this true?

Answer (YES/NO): YES